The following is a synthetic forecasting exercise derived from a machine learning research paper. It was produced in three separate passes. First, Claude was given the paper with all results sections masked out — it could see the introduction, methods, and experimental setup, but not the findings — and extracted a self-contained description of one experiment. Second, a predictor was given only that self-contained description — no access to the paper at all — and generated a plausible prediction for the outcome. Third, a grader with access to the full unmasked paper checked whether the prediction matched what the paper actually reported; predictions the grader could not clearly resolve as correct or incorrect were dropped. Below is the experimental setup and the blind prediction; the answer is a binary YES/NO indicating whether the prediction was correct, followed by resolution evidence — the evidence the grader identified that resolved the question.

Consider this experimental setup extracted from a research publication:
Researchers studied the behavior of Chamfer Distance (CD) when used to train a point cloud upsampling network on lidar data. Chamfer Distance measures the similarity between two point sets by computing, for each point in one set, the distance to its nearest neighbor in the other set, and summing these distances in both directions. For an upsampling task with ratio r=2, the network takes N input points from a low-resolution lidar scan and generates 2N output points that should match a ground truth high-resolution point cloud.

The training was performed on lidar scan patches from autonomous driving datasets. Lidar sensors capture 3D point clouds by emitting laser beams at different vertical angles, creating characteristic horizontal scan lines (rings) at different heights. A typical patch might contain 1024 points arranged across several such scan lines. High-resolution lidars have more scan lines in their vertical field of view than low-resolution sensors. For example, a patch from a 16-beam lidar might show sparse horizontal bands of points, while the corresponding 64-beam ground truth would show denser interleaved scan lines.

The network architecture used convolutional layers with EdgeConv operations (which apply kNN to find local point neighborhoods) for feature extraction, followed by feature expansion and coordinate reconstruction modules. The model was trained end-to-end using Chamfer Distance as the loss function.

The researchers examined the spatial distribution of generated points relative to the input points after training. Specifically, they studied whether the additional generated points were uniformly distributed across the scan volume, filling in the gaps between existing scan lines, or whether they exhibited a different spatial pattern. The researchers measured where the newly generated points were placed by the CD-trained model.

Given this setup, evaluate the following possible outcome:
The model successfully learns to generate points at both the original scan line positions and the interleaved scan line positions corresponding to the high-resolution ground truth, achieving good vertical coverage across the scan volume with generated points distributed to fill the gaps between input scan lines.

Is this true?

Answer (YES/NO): NO